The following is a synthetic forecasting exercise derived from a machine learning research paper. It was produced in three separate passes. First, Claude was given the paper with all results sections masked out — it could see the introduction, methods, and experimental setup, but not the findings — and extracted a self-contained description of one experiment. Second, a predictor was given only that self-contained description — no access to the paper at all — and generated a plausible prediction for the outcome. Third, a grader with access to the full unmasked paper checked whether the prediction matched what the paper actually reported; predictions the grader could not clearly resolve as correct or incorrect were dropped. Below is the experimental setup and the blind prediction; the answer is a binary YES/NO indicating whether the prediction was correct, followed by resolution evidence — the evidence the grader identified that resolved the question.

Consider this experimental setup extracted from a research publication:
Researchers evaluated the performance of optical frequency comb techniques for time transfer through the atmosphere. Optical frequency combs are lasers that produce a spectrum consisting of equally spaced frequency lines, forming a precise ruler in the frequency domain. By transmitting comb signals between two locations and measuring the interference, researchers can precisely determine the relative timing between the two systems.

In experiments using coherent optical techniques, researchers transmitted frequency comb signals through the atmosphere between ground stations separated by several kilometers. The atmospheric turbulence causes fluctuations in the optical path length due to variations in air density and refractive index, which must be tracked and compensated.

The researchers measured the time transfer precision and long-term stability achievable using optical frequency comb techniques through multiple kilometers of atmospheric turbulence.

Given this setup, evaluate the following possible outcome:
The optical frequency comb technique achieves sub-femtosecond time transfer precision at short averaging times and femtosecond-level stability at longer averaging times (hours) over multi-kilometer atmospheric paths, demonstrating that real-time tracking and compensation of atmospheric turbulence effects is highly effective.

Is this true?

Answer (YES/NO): NO